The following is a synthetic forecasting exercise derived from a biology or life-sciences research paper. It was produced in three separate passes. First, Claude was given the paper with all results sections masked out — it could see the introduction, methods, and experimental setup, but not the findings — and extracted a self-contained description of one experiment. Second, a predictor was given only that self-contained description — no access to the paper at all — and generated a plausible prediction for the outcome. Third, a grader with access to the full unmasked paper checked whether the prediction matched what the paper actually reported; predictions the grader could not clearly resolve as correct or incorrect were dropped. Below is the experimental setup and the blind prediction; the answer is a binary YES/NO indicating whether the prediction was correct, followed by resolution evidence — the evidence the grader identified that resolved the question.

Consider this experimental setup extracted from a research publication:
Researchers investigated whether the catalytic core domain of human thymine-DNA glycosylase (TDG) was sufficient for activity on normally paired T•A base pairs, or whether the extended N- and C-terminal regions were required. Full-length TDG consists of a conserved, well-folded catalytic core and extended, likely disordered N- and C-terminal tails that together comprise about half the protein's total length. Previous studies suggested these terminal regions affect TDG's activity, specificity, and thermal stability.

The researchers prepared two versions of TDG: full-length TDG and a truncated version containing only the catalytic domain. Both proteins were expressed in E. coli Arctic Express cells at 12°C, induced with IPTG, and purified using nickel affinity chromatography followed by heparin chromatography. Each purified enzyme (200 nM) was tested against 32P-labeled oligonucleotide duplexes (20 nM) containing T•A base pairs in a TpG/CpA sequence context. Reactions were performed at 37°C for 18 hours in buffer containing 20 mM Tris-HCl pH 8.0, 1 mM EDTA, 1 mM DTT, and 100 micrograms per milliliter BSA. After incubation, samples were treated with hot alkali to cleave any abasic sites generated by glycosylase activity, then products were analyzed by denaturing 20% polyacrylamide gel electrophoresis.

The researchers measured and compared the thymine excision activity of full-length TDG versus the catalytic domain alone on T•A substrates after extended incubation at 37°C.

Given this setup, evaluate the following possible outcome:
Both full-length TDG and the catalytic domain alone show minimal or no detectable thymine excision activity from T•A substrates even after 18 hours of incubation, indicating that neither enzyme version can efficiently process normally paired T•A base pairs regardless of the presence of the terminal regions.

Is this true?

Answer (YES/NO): NO